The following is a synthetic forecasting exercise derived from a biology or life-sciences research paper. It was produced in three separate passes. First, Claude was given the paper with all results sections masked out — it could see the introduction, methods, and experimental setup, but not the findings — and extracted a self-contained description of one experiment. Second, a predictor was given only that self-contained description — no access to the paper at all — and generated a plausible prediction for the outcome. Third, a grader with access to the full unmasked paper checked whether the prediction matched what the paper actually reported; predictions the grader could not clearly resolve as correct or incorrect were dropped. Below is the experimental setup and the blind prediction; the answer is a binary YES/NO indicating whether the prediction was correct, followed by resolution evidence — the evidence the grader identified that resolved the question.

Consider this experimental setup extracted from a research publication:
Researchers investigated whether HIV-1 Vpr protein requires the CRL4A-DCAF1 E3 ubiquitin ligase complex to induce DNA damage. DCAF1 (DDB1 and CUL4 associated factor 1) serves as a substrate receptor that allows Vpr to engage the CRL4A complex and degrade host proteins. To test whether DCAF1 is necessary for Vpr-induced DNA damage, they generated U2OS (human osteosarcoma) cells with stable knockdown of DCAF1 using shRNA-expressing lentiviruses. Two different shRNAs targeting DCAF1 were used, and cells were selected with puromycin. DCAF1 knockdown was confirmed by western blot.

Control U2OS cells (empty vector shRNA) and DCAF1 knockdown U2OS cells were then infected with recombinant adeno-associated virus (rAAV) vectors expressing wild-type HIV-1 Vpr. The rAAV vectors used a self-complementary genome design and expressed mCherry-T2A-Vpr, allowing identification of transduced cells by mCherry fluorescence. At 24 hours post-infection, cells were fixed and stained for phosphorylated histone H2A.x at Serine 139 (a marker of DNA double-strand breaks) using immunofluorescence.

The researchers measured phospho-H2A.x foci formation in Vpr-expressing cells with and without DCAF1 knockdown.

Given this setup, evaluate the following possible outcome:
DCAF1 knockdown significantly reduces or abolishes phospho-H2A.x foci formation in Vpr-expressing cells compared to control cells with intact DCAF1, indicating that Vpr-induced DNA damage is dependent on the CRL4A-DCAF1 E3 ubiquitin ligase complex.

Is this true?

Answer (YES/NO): NO